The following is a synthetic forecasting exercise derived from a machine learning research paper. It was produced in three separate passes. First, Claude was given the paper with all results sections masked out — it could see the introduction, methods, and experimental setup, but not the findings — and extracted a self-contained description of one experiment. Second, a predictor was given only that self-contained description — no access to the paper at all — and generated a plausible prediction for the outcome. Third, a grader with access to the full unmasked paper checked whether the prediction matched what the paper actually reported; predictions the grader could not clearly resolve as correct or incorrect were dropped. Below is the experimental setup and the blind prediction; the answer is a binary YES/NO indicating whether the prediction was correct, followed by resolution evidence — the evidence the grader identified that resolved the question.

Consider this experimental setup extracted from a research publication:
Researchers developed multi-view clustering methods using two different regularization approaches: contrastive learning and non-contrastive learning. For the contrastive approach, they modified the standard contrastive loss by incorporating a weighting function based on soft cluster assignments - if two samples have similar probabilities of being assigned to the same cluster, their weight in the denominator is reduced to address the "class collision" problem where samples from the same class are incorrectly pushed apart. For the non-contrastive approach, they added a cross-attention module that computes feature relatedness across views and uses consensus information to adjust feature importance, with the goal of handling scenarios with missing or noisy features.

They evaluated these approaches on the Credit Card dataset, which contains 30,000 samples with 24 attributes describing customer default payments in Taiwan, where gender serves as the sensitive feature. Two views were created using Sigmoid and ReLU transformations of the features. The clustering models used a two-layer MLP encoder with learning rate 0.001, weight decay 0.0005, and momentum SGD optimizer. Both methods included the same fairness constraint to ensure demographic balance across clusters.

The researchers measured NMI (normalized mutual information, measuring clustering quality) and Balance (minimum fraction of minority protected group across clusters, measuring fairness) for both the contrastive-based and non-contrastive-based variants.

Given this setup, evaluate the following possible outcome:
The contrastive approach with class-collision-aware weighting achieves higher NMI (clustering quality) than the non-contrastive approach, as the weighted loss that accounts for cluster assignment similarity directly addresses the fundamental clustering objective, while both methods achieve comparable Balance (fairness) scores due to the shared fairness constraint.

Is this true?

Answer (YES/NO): NO